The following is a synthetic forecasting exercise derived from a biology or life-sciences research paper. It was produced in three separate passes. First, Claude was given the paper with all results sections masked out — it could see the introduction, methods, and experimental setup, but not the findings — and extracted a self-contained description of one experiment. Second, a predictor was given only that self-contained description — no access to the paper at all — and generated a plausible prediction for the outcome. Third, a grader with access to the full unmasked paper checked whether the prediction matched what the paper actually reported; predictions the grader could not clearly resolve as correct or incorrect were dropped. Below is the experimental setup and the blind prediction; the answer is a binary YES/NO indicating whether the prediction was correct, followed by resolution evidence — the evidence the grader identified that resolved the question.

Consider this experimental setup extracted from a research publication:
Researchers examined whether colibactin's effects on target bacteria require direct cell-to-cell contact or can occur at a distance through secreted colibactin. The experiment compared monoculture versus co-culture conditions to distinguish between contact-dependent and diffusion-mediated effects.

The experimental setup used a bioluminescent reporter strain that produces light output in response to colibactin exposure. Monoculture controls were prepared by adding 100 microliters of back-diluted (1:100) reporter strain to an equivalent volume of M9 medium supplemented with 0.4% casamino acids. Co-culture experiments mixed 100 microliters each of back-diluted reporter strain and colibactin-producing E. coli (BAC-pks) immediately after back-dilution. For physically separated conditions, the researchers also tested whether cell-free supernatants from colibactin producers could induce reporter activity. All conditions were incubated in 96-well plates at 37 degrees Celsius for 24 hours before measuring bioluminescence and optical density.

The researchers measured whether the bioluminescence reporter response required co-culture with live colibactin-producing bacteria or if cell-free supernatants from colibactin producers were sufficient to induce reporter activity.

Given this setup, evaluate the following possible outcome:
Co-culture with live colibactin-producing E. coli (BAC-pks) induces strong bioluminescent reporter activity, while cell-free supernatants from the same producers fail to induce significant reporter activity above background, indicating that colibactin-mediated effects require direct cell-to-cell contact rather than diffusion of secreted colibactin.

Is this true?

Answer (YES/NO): NO